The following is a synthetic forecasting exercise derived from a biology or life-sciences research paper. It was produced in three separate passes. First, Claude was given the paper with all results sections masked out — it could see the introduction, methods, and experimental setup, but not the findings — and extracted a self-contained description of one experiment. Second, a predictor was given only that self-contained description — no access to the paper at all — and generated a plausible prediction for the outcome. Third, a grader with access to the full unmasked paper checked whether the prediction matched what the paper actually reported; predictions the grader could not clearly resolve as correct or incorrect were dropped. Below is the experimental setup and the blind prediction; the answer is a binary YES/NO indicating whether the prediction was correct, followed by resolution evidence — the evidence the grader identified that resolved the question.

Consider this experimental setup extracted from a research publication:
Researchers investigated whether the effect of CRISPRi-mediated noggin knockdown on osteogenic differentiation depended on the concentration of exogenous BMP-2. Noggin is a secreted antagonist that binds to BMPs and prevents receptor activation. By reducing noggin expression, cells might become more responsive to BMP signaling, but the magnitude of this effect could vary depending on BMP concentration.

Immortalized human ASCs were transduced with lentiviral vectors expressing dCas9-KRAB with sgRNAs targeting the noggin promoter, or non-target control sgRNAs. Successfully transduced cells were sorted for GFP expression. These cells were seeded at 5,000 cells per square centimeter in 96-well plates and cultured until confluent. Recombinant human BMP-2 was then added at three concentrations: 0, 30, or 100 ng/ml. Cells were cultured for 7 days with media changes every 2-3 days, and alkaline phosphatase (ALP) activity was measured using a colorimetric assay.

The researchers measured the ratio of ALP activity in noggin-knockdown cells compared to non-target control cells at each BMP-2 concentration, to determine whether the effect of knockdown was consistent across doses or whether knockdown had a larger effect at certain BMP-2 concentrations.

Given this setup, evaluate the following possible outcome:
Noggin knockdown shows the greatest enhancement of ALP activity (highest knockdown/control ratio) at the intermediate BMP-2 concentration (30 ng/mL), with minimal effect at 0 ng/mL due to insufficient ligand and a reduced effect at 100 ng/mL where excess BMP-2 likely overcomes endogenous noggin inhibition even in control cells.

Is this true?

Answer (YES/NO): NO